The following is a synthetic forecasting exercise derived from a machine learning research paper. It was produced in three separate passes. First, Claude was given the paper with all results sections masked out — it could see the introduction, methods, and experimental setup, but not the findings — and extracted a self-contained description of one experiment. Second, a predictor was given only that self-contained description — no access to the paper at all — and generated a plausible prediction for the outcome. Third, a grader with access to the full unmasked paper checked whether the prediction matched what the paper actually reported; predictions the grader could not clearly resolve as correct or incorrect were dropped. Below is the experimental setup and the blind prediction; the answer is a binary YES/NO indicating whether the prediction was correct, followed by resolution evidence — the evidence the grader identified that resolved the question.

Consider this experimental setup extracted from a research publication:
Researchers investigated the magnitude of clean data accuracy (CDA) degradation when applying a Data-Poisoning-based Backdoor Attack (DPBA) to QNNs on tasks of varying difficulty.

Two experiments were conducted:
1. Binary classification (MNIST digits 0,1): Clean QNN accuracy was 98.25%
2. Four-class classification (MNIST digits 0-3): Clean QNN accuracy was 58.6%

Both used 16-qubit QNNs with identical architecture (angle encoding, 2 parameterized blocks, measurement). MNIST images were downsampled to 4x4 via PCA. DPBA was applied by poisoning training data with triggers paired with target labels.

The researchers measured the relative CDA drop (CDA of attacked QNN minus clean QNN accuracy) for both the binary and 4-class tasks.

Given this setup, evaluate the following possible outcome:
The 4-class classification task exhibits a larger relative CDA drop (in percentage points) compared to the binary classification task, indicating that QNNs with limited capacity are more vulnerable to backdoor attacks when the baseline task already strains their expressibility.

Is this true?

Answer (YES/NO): YES